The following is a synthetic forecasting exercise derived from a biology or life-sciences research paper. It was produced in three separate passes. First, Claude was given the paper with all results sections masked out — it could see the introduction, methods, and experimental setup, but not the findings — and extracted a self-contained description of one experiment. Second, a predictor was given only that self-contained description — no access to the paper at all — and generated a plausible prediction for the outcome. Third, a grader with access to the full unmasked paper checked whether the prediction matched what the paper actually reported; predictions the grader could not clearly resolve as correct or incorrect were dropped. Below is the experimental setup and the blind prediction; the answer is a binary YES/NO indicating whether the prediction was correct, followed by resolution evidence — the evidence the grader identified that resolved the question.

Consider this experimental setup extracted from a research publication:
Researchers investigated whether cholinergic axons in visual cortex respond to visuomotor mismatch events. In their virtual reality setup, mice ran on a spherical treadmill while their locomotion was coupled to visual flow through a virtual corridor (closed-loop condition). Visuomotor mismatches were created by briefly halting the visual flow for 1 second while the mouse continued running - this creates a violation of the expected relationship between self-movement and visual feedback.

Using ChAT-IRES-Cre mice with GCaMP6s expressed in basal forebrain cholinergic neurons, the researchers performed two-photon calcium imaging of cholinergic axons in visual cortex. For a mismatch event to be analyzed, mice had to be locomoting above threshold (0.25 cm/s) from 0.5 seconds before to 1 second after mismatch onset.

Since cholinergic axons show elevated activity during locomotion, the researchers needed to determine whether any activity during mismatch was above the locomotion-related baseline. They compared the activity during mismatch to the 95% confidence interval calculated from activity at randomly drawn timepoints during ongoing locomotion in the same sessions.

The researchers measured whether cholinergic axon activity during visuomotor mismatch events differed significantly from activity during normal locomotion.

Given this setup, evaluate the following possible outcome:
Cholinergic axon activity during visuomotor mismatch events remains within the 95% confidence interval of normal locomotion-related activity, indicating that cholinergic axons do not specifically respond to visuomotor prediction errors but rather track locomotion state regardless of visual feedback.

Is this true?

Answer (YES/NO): YES